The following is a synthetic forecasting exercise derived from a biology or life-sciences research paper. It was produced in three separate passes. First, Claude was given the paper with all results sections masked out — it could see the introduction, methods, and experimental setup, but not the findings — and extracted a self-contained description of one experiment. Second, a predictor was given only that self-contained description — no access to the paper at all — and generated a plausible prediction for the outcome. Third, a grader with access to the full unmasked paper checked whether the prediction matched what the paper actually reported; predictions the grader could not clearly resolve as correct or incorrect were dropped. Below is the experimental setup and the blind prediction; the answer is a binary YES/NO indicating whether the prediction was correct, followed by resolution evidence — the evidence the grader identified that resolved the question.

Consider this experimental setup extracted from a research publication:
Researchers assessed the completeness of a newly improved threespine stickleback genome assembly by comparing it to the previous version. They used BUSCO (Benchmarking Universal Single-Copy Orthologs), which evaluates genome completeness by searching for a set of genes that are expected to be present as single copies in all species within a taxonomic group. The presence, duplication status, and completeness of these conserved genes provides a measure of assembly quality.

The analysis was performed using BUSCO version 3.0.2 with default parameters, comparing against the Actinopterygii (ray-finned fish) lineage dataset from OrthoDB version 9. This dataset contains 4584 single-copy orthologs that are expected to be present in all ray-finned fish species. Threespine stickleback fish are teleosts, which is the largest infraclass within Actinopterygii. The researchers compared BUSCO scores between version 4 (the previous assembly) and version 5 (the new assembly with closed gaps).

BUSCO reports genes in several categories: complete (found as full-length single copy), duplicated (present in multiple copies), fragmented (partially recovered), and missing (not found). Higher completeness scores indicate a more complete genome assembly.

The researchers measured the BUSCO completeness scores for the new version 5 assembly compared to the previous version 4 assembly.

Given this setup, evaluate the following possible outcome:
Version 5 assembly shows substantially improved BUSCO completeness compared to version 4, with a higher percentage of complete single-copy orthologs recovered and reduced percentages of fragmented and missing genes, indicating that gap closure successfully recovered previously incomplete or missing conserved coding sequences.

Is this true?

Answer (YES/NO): NO